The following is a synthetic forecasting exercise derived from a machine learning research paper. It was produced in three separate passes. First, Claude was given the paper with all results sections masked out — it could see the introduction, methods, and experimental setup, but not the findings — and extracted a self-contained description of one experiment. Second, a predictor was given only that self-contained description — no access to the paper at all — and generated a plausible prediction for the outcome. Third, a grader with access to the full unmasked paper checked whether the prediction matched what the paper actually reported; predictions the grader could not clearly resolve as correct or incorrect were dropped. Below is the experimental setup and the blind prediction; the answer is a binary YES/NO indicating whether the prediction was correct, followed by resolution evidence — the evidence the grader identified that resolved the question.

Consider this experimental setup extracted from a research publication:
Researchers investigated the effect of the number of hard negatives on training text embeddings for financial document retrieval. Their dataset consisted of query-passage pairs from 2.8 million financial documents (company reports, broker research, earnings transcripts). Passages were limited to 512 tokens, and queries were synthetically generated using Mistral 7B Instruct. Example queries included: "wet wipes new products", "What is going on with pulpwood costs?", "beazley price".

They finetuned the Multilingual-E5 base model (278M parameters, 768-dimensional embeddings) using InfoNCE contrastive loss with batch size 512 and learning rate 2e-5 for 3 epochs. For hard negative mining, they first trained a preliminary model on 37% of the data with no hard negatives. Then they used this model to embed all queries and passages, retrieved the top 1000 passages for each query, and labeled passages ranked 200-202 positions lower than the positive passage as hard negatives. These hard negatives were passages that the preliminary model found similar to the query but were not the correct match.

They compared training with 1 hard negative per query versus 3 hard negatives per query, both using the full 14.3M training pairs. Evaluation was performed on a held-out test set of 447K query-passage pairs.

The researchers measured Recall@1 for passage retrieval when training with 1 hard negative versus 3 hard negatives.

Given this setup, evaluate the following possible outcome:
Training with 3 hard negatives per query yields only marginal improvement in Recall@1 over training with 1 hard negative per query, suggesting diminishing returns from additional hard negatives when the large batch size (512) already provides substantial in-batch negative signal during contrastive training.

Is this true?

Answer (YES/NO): YES